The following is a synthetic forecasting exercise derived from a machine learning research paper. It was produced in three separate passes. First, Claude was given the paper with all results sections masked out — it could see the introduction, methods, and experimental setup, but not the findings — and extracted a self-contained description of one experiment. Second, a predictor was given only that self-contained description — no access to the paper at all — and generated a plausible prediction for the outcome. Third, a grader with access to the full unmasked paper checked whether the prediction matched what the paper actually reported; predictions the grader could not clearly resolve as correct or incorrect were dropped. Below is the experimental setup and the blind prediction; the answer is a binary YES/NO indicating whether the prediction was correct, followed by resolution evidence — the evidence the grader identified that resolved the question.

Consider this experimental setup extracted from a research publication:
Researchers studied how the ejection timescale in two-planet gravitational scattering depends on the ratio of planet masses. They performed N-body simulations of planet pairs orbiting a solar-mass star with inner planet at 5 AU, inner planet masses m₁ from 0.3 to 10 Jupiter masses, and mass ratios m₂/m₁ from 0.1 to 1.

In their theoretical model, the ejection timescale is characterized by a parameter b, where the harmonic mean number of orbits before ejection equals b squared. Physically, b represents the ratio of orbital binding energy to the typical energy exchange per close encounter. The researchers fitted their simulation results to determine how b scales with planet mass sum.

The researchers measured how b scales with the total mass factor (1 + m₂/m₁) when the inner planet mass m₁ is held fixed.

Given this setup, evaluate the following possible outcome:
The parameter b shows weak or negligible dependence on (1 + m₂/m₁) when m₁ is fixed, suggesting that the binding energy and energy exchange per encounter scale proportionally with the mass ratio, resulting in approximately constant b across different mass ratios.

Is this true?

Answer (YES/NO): NO